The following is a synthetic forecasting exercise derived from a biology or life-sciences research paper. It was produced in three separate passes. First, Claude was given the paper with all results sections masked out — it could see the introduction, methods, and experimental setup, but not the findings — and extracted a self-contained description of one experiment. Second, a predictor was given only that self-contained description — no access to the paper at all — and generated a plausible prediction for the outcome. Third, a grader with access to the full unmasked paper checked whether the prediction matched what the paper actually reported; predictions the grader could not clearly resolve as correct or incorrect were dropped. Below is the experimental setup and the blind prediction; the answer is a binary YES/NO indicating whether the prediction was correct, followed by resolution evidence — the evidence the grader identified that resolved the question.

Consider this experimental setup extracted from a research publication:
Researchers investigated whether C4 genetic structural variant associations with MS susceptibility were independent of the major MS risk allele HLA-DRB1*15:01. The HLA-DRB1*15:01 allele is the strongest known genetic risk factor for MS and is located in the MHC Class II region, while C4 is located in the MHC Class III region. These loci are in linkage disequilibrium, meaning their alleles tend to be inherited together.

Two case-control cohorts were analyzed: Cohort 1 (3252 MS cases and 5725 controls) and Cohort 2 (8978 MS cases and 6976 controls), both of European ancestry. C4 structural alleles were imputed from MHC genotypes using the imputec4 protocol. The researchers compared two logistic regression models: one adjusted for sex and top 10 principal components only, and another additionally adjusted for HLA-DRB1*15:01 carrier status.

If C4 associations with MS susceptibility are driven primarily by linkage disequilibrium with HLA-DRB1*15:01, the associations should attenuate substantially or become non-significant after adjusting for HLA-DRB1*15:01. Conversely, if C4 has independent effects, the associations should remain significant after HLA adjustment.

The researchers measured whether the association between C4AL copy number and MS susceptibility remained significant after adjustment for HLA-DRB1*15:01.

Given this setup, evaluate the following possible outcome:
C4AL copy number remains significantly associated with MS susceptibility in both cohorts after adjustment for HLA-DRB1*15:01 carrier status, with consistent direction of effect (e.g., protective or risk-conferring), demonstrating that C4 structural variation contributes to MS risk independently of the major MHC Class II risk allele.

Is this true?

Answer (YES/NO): YES